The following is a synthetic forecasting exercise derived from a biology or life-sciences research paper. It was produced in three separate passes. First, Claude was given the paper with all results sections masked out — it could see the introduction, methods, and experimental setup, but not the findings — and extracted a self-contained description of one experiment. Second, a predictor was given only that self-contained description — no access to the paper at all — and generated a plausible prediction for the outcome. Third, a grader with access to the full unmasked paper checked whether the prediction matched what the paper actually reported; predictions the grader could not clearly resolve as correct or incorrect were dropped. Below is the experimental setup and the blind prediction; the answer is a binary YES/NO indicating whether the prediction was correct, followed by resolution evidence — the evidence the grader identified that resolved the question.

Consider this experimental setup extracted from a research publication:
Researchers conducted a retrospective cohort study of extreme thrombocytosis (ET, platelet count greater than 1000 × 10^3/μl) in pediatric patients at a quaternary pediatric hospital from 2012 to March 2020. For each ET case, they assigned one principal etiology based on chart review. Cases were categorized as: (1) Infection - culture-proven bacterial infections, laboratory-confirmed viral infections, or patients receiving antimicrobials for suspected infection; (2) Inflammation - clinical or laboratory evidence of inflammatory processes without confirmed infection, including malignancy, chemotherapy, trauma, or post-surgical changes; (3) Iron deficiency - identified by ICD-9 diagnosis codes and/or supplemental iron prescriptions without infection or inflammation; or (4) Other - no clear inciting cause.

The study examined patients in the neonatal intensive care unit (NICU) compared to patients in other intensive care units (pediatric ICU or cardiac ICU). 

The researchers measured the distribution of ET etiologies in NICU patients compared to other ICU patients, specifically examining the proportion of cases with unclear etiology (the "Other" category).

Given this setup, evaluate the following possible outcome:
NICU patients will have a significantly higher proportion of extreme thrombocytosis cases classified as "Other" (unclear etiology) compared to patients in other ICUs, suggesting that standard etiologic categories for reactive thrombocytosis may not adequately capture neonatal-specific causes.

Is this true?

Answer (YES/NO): YES